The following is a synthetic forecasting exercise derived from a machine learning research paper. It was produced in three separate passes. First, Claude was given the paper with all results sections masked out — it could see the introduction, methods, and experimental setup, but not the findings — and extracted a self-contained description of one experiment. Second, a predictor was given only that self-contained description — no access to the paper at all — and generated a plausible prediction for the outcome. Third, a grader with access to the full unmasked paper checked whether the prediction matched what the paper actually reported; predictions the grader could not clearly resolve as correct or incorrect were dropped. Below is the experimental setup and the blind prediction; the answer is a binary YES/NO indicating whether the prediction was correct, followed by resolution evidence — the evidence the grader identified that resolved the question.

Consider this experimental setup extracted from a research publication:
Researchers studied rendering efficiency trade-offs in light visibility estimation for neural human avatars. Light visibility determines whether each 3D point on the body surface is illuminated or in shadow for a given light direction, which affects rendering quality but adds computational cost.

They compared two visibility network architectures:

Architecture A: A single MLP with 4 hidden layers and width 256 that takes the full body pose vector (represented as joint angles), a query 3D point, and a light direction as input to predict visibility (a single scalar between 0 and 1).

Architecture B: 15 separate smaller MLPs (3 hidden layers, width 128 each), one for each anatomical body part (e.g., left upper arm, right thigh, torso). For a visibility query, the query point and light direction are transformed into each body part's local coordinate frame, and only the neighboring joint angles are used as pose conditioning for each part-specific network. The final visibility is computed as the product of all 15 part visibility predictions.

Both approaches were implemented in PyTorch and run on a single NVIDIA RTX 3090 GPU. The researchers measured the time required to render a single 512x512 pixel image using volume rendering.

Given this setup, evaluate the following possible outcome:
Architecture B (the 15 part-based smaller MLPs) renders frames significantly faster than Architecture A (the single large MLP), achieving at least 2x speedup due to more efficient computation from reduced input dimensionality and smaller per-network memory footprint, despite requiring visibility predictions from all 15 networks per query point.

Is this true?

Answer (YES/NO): NO